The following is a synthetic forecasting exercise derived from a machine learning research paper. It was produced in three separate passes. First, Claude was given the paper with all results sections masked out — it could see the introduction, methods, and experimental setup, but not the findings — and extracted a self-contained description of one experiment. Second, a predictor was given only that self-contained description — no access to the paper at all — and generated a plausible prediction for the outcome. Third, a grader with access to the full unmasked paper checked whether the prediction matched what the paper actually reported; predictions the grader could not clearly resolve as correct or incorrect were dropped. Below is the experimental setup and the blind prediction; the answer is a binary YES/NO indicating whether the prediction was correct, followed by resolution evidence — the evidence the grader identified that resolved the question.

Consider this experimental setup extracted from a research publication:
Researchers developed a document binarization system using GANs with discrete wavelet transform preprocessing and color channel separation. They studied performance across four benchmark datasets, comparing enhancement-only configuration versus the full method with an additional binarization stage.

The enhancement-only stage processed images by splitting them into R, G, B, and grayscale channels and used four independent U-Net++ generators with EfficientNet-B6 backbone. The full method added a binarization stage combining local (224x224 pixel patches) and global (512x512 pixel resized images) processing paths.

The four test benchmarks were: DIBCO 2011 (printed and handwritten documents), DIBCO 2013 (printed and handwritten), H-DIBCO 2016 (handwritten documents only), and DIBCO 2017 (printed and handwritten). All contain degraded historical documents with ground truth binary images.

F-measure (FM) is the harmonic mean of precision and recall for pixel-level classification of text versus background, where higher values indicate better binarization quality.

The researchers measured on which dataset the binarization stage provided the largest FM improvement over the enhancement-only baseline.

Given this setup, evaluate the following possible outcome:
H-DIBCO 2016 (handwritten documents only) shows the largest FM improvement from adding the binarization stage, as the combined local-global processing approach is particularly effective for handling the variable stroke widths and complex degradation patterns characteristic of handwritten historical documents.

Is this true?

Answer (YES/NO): NO